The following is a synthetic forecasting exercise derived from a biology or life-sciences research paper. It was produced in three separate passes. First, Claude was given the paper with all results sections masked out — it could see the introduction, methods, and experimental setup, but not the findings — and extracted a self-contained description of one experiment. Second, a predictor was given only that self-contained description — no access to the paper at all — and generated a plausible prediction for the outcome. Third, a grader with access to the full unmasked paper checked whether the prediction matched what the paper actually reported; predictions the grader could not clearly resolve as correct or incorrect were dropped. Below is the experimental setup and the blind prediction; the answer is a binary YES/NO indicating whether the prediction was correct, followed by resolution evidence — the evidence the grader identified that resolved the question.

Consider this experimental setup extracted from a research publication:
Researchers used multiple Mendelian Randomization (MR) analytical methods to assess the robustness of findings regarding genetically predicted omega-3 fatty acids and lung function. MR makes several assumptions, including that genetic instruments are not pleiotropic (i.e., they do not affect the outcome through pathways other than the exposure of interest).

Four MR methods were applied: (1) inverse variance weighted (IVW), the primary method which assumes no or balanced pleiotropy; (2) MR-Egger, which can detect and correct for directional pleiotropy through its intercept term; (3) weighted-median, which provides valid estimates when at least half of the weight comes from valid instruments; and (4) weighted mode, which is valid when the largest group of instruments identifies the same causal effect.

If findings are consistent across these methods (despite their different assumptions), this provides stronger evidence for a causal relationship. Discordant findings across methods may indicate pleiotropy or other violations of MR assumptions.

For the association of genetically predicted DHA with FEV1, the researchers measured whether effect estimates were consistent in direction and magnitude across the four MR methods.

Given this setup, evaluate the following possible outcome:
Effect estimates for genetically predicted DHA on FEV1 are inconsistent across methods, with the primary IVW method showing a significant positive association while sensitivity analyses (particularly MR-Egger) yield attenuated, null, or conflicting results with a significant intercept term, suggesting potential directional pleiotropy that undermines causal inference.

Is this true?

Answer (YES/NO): NO